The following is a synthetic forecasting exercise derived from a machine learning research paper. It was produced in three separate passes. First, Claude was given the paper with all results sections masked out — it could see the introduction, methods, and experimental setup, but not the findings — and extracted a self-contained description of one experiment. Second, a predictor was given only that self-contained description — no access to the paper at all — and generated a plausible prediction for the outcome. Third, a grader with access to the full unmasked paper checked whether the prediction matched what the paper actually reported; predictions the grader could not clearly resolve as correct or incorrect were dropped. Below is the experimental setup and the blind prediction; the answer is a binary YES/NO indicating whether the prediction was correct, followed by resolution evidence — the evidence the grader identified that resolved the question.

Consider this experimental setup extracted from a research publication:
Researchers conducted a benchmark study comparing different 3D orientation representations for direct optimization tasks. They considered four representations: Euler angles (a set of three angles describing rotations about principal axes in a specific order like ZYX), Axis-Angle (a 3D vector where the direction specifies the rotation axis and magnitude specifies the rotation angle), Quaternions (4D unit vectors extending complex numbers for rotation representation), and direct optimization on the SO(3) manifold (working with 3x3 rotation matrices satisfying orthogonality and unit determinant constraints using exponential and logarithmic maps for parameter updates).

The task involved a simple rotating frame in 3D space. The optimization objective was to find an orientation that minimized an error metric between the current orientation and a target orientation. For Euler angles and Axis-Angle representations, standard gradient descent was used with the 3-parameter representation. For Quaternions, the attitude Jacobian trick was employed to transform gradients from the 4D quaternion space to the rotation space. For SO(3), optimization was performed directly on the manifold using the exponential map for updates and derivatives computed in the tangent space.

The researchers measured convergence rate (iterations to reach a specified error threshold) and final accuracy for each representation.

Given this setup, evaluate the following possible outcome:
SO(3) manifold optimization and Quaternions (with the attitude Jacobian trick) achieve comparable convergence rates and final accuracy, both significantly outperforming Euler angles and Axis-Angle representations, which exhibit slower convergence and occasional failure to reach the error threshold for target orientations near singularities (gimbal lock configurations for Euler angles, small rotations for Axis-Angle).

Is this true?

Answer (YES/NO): NO